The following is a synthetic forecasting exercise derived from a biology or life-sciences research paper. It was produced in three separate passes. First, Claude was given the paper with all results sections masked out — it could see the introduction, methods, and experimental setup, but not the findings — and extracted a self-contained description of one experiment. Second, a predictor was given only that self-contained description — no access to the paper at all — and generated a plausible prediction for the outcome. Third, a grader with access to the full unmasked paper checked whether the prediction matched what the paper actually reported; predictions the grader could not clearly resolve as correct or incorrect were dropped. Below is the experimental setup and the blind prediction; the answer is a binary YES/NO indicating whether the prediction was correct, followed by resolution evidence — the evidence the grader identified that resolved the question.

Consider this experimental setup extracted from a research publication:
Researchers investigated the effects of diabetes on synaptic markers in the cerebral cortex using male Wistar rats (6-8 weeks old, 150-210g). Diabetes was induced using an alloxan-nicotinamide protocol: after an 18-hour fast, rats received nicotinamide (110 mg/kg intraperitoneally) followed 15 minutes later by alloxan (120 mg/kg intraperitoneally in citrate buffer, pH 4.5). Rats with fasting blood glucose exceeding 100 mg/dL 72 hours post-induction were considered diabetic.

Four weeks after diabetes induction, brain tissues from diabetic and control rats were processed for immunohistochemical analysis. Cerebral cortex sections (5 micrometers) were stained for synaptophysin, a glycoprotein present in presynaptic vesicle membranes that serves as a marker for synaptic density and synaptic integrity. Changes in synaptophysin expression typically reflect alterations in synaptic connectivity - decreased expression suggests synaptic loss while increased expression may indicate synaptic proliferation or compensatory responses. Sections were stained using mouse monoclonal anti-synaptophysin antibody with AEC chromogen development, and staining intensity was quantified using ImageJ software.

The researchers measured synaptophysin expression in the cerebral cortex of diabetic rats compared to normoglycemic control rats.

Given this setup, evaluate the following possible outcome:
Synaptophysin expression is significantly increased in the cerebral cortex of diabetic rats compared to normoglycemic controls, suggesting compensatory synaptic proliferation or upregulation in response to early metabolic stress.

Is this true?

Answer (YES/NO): NO